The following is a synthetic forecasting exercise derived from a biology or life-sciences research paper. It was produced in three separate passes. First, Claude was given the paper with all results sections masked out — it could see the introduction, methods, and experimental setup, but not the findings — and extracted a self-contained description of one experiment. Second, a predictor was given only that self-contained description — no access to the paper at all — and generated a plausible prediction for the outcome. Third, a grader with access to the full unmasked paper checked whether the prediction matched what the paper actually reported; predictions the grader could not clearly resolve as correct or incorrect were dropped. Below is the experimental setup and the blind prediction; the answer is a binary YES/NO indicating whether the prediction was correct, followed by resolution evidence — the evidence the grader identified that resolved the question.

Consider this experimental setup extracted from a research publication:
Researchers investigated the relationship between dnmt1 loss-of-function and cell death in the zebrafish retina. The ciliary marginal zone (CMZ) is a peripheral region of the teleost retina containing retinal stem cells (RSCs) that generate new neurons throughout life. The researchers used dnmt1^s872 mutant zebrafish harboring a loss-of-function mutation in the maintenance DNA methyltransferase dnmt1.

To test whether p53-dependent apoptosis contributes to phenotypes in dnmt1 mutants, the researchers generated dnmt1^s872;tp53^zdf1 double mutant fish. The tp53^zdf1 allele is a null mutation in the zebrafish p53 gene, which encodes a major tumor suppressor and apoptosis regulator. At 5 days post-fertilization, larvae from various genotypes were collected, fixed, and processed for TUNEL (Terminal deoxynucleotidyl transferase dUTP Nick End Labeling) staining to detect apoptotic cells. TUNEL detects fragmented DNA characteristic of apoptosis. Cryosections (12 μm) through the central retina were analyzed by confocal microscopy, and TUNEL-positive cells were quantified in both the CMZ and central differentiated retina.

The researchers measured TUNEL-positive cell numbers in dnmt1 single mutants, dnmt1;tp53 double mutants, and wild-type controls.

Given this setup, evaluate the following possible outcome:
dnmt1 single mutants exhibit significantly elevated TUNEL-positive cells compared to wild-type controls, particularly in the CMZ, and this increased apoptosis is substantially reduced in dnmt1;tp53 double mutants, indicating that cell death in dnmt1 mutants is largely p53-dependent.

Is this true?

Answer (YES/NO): NO